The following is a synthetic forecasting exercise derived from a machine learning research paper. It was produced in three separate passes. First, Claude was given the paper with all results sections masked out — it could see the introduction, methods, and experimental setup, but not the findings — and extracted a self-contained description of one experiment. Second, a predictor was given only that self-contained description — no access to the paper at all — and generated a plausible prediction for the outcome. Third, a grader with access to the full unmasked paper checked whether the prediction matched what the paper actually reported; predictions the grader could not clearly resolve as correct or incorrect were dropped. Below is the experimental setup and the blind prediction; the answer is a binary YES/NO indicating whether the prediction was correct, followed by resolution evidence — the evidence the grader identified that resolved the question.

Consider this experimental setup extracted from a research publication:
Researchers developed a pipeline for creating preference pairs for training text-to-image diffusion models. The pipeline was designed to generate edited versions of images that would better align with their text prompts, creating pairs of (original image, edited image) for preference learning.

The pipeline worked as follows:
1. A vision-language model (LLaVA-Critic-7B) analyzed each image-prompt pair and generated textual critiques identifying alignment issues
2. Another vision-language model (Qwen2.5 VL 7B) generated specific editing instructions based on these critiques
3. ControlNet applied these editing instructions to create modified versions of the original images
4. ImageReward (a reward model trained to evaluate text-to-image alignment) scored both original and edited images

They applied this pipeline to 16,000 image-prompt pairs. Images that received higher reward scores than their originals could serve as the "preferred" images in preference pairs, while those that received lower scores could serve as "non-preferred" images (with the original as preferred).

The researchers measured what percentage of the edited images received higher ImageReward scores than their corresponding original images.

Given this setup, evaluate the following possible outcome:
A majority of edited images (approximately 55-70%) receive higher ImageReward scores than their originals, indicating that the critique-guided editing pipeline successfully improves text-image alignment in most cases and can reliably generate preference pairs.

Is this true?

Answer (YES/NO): YES